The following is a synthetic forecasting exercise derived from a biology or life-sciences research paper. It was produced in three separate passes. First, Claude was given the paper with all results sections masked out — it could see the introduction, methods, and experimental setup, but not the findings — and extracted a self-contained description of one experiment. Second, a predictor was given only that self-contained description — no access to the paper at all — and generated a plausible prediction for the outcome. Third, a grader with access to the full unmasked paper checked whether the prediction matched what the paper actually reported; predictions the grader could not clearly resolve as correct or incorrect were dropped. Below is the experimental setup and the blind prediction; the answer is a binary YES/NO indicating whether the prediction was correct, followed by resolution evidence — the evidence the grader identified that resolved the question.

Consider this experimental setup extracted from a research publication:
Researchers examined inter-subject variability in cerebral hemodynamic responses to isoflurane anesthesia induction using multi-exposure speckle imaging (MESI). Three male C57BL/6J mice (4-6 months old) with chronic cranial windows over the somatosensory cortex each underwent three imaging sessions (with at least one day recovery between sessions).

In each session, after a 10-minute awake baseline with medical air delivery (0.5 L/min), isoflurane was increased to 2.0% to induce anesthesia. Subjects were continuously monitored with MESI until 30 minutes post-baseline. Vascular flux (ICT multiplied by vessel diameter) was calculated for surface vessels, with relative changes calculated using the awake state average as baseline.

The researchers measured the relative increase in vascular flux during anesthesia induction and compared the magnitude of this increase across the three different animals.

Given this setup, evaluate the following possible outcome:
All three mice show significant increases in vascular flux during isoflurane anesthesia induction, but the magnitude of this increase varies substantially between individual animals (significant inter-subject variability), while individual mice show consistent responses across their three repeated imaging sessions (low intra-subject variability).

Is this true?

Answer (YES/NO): YES